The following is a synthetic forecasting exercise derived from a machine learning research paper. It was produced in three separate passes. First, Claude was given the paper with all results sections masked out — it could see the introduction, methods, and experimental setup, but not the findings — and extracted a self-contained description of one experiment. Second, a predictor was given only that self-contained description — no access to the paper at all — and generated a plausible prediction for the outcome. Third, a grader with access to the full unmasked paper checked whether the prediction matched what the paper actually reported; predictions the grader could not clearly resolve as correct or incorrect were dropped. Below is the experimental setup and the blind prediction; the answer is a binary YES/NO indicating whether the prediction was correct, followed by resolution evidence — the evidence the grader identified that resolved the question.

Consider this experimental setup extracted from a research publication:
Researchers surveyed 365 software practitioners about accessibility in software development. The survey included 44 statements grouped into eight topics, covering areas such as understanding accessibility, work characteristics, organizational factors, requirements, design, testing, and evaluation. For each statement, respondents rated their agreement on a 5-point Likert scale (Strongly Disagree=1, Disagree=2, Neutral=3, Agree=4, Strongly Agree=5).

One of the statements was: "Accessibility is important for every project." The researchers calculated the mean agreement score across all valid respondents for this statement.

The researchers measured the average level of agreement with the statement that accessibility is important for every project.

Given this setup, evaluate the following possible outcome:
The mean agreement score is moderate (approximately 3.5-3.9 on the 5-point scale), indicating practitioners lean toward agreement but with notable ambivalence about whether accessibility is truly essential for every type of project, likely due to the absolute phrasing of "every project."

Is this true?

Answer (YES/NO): NO